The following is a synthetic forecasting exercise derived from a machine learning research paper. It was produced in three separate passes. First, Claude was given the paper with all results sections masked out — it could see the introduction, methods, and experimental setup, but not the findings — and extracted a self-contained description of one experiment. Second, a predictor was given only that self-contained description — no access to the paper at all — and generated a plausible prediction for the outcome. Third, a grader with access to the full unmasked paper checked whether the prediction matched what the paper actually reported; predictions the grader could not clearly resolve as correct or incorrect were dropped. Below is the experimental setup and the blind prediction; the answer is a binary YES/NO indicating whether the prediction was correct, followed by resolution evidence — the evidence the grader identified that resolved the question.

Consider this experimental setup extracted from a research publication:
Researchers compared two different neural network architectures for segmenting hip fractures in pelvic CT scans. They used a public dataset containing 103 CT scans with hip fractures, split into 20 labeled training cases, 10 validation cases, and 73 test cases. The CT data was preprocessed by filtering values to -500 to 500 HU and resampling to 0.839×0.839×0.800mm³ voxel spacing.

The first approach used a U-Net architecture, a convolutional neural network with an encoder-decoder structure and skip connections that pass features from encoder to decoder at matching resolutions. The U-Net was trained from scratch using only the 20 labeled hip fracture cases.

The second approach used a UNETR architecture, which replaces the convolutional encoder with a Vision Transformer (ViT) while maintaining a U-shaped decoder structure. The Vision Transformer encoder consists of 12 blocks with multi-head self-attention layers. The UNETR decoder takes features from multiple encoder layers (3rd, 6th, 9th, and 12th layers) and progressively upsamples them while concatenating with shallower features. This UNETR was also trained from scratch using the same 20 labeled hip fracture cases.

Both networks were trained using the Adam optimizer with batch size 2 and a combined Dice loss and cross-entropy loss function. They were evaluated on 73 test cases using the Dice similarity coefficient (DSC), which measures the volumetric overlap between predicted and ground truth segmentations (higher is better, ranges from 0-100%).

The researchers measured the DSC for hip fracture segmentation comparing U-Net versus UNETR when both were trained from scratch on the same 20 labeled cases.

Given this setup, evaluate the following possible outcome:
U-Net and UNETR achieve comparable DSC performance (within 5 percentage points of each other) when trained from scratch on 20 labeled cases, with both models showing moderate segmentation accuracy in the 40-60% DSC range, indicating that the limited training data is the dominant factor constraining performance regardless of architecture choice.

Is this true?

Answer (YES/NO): NO